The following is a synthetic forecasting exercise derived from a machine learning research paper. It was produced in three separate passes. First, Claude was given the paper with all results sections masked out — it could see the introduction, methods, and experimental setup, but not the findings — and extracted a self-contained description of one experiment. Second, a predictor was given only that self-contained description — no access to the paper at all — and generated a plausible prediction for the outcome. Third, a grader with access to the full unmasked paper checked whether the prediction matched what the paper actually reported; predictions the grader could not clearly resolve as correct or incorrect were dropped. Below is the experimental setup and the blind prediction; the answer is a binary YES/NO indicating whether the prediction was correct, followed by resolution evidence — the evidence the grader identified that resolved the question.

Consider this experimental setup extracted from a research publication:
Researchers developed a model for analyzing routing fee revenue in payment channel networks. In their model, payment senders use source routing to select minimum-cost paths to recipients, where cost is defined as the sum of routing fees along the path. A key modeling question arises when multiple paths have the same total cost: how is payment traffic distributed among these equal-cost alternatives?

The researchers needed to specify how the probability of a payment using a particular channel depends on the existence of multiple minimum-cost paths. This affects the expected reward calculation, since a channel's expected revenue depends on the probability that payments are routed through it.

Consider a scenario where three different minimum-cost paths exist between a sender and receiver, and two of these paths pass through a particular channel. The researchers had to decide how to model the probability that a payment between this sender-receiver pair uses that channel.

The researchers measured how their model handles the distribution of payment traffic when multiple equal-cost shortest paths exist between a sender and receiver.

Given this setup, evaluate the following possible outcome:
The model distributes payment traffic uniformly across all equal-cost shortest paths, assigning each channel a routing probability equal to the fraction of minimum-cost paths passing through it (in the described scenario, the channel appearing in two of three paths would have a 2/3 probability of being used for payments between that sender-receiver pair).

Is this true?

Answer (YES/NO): YES